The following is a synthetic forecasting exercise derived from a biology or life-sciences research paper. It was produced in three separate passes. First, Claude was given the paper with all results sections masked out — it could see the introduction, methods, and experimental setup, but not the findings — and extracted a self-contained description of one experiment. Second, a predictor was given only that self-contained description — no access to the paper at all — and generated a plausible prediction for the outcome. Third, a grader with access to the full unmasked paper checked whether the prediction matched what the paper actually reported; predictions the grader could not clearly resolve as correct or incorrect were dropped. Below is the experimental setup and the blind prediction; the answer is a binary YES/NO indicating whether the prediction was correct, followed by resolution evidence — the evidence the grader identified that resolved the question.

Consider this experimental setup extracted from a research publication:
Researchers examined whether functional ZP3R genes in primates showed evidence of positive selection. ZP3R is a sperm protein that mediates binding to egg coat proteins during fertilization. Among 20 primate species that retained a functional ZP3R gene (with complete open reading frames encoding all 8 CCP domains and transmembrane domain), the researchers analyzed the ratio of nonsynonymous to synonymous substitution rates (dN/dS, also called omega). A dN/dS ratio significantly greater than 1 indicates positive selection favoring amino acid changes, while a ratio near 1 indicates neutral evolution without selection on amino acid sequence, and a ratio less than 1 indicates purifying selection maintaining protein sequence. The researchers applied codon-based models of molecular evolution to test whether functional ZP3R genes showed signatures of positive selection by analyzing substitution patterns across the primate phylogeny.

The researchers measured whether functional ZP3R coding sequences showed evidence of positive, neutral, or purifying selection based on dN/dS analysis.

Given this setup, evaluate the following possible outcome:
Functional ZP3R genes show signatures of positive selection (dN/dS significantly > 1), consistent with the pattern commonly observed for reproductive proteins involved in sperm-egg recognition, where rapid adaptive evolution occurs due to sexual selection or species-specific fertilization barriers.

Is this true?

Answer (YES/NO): YES